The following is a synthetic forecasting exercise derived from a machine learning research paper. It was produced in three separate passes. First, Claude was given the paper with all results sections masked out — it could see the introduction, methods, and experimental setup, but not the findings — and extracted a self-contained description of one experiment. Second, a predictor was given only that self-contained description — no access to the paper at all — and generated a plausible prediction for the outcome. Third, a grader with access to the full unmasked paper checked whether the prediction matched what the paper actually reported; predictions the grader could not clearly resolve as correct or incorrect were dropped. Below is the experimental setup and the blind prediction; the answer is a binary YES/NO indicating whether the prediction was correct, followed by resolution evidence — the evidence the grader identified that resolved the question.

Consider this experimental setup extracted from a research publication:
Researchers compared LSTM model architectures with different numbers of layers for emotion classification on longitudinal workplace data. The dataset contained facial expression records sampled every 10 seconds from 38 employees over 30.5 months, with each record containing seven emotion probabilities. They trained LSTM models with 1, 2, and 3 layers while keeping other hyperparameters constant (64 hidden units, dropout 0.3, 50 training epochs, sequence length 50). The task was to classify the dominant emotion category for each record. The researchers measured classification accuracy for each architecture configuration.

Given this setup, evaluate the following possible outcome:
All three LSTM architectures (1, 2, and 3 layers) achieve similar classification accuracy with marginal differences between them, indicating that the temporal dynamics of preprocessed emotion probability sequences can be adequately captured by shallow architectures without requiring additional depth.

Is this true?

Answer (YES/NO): NO